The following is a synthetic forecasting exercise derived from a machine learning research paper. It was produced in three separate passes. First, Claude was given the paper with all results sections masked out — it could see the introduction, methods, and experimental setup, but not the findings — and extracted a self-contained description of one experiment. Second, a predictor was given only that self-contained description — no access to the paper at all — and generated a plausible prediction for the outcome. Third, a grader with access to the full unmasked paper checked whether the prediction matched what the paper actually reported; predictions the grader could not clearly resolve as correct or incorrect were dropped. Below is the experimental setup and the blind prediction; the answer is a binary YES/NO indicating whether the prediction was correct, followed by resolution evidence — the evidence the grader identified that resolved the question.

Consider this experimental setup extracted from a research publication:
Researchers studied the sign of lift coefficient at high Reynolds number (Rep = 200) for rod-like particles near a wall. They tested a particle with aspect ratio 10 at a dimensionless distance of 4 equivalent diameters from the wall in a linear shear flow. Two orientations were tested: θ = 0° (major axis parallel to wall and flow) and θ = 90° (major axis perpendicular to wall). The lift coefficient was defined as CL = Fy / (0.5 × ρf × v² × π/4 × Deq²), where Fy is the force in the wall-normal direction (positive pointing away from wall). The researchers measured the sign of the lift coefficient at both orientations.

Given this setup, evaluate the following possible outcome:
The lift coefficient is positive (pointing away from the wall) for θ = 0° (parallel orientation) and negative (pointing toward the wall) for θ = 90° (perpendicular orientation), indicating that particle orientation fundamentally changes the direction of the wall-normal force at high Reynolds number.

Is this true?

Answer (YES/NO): YES